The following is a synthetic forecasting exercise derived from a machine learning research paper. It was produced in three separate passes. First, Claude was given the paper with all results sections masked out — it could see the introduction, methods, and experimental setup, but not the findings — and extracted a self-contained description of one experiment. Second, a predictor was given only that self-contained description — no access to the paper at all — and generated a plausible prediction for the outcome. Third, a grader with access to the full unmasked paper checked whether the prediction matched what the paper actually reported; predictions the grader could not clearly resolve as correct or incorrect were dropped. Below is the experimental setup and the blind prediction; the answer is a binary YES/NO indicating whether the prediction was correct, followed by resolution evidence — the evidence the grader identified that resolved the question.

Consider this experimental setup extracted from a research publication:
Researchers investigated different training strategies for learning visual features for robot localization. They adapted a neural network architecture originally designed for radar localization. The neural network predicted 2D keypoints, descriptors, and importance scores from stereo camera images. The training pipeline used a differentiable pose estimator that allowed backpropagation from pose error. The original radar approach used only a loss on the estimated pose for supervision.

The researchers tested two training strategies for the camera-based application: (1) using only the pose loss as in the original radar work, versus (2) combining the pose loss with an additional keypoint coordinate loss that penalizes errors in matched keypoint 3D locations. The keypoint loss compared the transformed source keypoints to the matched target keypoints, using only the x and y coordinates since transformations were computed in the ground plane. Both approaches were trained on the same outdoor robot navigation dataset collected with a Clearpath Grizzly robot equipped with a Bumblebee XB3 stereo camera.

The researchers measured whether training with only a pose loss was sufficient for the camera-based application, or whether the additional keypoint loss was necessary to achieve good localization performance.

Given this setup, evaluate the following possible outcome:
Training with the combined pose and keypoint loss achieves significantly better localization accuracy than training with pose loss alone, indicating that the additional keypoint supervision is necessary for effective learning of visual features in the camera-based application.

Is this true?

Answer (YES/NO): YES